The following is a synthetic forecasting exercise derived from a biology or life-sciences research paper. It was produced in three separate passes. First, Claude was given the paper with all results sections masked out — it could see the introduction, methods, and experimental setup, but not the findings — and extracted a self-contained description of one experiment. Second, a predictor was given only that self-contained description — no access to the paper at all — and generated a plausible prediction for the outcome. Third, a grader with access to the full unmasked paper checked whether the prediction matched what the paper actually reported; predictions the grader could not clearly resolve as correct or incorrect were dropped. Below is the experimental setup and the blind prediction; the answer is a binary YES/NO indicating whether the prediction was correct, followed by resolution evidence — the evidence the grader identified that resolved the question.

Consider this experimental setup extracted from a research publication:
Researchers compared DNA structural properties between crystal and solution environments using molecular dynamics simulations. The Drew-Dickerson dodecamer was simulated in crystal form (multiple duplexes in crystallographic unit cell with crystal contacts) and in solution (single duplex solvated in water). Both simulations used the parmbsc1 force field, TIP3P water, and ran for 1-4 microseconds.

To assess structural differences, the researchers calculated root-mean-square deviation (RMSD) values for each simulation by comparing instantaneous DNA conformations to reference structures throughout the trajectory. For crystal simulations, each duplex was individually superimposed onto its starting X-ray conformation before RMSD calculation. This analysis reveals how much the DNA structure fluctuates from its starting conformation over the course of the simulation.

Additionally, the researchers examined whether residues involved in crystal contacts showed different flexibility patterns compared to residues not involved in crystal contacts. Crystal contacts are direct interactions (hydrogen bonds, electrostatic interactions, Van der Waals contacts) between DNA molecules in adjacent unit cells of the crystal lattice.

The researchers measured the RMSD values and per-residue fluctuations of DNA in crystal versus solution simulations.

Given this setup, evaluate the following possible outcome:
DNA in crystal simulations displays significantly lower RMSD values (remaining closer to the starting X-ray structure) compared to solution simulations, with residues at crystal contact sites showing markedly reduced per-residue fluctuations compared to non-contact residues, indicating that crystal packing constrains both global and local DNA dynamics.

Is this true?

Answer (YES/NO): YES